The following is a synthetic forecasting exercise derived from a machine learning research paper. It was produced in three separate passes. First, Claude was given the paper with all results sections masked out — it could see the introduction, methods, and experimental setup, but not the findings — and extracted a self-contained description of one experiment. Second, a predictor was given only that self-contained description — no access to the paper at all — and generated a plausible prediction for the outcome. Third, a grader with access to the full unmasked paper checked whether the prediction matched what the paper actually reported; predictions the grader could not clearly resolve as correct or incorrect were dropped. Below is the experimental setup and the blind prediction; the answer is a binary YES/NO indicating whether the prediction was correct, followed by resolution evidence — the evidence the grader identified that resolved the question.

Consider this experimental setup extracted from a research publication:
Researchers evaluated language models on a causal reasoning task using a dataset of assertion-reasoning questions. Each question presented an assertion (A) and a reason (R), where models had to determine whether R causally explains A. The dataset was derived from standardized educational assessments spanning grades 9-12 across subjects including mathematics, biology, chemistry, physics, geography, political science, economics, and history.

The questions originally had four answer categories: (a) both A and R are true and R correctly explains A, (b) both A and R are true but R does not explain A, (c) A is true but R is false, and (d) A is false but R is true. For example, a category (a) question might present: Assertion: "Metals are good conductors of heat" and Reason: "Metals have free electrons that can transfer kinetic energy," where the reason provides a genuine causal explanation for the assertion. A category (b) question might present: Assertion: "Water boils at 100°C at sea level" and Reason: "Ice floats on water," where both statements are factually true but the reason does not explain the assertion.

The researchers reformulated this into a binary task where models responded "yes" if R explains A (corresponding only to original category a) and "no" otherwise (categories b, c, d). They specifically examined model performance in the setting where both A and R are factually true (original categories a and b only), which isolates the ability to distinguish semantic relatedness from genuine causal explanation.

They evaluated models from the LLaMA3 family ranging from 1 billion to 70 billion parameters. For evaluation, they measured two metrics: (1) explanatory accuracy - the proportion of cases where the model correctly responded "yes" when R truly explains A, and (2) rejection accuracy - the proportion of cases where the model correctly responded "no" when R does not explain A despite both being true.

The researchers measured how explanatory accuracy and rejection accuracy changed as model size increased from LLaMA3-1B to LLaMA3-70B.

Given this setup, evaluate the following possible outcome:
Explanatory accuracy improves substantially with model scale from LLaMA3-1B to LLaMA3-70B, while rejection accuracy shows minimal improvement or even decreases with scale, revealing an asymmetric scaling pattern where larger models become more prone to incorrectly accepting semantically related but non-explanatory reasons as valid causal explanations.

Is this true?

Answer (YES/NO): YES